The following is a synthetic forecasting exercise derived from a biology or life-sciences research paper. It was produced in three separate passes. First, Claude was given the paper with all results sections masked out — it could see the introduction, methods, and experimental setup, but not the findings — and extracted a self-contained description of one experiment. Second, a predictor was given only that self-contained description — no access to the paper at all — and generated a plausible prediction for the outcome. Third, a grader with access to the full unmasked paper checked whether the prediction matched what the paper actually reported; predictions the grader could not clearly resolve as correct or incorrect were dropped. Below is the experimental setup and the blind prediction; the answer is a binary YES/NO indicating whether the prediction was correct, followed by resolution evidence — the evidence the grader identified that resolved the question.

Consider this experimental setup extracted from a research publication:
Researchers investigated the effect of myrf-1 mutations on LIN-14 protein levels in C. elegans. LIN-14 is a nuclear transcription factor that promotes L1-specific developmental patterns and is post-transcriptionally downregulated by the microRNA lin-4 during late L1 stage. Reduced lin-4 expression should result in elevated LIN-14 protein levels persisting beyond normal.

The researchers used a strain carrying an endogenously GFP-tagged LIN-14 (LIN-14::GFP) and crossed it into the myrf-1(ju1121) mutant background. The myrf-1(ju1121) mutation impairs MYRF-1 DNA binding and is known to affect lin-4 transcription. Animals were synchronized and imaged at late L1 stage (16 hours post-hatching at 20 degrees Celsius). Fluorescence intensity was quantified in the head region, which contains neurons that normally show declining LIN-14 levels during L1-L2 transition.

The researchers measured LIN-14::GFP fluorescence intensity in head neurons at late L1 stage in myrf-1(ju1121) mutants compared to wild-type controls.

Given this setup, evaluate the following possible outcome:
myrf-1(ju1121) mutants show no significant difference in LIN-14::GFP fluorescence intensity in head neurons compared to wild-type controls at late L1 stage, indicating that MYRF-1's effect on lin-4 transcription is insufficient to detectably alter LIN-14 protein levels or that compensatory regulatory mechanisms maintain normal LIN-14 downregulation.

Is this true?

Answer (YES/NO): NO